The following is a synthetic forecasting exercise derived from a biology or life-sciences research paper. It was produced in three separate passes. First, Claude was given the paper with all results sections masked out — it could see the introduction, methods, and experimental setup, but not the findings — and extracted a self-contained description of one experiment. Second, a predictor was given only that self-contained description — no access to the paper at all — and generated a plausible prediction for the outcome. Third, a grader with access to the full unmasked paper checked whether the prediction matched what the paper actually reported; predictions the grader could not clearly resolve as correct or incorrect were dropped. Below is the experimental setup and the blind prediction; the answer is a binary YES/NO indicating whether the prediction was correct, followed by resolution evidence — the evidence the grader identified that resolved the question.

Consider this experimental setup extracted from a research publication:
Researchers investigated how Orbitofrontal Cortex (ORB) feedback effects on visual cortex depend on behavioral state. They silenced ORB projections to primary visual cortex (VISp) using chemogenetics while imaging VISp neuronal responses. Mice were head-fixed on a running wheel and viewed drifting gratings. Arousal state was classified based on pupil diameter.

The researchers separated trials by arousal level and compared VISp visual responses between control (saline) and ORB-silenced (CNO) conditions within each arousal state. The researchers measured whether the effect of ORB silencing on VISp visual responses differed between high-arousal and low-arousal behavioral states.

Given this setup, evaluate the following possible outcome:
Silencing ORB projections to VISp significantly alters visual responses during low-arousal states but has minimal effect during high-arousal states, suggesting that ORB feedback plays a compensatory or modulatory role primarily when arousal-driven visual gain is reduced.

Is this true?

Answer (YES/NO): NO